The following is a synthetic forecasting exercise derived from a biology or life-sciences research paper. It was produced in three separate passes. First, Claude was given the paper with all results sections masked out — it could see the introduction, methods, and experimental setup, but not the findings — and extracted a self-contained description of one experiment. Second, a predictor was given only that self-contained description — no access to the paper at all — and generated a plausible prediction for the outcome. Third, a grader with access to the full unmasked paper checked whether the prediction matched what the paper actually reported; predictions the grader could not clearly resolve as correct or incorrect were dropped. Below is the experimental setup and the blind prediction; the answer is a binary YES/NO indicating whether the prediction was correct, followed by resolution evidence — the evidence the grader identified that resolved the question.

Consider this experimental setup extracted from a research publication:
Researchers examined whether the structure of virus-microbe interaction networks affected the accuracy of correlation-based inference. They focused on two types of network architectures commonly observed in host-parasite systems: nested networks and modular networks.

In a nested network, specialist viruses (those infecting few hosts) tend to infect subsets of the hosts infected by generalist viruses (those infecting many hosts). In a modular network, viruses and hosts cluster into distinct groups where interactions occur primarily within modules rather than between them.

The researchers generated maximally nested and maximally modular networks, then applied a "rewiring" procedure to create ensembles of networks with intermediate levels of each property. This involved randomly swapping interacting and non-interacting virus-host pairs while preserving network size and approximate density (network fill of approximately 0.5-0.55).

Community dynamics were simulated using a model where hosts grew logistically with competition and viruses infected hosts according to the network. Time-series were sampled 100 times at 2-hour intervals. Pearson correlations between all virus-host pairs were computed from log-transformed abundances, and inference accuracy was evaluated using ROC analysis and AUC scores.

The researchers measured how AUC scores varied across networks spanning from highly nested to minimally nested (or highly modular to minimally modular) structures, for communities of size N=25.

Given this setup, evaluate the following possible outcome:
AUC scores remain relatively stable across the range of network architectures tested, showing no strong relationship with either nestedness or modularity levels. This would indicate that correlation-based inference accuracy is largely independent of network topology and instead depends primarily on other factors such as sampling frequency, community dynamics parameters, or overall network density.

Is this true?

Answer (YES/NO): YES